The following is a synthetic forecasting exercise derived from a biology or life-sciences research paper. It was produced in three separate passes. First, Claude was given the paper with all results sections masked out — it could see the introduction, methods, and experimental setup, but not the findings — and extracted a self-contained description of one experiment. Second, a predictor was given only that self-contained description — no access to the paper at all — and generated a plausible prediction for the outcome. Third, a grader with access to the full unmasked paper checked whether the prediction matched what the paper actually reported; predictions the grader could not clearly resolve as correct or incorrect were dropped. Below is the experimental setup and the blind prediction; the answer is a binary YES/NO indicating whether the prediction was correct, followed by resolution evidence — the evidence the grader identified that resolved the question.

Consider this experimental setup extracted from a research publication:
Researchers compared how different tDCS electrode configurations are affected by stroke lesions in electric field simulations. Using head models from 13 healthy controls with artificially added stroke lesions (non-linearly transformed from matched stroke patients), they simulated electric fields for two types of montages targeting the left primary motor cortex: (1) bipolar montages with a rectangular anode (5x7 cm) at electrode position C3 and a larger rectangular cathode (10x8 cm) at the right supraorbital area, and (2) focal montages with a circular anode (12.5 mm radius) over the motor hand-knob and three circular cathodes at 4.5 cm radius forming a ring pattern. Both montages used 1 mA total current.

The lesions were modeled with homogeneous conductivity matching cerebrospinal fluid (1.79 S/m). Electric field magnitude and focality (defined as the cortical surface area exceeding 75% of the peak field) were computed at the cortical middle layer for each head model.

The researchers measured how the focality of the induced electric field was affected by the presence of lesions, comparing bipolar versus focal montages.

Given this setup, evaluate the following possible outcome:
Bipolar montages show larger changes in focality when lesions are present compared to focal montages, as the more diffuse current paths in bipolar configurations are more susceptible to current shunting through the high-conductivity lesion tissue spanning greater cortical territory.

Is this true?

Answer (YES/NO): YES